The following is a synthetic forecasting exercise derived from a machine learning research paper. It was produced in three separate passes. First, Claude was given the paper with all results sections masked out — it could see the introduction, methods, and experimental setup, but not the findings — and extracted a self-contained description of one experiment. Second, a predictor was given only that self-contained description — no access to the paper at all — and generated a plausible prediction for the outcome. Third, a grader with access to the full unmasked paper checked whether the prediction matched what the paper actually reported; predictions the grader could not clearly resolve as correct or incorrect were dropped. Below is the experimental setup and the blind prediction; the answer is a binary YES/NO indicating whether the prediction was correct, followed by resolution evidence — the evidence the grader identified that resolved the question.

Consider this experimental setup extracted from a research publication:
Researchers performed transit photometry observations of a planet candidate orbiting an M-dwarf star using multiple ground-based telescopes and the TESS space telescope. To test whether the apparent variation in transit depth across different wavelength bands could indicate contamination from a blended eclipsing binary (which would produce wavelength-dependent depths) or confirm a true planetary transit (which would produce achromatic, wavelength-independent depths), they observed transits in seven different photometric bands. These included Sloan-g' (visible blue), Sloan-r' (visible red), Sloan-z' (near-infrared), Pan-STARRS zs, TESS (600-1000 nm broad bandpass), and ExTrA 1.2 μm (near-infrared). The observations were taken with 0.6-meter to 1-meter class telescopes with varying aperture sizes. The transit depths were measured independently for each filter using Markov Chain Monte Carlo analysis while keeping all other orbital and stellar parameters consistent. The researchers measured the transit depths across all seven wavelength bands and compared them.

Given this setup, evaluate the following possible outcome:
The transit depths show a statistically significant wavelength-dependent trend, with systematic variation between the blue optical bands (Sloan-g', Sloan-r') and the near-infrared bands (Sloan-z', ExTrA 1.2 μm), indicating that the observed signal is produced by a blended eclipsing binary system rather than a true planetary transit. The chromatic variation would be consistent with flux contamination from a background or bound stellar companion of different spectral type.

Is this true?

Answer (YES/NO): NO